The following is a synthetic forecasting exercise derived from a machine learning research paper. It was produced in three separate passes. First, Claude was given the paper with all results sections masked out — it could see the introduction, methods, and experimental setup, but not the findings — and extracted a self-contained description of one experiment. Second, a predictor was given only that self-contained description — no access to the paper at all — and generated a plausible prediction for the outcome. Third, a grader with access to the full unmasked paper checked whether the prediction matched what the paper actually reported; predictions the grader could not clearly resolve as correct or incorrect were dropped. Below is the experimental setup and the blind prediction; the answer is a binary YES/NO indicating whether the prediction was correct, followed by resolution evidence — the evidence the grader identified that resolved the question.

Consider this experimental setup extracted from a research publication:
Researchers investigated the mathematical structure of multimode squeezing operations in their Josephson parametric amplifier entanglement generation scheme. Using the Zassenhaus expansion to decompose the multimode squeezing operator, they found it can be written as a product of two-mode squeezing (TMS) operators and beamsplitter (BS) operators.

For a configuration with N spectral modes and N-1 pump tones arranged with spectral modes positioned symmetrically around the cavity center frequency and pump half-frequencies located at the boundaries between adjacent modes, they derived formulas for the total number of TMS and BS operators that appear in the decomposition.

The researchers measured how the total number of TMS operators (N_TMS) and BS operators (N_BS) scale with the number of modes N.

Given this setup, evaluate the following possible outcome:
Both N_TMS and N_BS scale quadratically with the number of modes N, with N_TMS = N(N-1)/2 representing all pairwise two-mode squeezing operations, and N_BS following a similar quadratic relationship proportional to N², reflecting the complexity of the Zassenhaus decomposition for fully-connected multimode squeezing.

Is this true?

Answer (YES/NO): NO